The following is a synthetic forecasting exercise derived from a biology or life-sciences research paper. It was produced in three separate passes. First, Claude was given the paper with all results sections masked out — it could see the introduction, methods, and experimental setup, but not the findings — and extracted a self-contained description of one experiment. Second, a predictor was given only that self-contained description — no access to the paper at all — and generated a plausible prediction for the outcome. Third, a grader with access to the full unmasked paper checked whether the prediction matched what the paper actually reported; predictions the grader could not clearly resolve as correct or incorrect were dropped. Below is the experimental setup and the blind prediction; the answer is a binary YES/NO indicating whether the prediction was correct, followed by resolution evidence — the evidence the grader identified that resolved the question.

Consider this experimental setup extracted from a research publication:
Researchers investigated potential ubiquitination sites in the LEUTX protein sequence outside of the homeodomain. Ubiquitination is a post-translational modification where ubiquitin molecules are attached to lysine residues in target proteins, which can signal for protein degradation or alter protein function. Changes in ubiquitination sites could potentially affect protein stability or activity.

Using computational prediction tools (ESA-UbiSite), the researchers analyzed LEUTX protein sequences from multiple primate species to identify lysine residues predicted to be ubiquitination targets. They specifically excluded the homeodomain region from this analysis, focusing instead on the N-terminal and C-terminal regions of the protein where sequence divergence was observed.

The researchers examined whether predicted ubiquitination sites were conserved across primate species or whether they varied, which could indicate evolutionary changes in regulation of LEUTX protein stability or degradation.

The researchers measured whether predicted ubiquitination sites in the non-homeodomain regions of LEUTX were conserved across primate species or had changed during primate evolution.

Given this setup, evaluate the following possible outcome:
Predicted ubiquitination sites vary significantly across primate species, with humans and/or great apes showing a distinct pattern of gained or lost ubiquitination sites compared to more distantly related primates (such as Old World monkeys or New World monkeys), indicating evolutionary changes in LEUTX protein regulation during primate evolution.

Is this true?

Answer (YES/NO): NO